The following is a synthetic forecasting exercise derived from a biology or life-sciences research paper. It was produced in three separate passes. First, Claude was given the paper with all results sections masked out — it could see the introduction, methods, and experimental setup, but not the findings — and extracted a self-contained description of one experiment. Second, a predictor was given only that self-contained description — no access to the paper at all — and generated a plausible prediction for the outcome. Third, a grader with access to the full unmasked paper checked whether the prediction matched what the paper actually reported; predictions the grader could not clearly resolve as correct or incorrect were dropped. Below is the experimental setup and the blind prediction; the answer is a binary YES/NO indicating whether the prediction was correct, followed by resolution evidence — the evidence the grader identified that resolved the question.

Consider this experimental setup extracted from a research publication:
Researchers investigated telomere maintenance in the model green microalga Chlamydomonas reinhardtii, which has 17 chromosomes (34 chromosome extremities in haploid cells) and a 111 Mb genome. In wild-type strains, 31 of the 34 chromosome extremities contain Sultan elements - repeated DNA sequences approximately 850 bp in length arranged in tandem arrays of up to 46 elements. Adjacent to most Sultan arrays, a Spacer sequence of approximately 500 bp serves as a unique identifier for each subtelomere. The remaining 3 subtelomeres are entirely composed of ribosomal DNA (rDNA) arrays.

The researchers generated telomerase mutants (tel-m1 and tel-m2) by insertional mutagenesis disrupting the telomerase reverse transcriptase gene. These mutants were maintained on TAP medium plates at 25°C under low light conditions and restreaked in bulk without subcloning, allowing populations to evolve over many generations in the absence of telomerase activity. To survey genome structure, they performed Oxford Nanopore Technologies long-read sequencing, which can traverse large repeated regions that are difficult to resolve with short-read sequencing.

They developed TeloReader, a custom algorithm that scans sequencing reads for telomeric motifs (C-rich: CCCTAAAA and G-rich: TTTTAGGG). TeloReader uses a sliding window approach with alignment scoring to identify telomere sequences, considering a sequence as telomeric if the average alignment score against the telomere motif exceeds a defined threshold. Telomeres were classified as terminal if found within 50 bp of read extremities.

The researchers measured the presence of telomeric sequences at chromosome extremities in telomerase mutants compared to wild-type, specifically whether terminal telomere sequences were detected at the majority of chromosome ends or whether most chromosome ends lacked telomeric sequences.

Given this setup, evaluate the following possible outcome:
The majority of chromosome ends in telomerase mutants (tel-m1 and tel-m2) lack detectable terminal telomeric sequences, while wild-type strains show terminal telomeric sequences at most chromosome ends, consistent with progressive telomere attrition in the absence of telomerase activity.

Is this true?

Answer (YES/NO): NO